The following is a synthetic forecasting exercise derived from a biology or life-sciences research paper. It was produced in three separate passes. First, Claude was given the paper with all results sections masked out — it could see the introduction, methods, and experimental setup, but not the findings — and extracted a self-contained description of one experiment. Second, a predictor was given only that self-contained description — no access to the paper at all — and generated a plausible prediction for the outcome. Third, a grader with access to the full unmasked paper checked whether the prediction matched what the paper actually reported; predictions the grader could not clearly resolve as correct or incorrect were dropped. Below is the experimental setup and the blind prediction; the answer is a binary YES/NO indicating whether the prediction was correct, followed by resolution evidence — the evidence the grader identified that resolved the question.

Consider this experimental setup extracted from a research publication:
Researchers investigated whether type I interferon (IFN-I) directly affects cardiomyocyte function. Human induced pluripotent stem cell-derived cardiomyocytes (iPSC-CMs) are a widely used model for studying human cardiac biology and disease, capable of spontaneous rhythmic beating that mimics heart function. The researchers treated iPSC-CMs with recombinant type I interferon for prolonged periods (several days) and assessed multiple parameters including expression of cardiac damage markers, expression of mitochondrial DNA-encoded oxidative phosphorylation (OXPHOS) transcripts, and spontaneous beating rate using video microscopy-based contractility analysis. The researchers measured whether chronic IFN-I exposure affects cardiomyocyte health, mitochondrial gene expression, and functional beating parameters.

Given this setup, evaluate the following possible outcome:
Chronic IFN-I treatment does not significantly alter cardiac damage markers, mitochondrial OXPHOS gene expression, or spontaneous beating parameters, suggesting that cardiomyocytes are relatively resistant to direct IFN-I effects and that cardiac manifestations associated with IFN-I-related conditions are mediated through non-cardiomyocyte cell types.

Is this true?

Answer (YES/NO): NO